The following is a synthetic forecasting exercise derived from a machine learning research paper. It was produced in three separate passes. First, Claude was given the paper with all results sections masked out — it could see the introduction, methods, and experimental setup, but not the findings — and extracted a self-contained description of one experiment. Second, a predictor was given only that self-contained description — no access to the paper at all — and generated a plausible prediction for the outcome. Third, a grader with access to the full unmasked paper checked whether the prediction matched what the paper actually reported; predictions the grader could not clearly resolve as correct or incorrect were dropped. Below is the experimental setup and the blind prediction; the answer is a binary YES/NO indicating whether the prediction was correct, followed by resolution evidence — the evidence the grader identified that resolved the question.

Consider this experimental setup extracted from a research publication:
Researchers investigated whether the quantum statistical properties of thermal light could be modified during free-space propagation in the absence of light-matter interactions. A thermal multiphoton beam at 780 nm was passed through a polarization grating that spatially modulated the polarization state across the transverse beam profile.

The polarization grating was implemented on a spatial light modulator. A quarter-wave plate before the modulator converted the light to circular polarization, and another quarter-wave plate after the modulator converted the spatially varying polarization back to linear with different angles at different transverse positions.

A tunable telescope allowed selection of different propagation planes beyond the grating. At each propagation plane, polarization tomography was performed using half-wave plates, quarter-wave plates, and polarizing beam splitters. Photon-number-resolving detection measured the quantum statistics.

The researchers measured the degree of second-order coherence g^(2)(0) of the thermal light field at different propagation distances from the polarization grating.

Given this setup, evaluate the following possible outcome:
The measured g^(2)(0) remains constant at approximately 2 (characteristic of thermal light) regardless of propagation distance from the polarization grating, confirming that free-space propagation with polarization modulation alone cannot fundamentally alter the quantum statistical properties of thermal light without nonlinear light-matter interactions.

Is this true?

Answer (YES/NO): NO